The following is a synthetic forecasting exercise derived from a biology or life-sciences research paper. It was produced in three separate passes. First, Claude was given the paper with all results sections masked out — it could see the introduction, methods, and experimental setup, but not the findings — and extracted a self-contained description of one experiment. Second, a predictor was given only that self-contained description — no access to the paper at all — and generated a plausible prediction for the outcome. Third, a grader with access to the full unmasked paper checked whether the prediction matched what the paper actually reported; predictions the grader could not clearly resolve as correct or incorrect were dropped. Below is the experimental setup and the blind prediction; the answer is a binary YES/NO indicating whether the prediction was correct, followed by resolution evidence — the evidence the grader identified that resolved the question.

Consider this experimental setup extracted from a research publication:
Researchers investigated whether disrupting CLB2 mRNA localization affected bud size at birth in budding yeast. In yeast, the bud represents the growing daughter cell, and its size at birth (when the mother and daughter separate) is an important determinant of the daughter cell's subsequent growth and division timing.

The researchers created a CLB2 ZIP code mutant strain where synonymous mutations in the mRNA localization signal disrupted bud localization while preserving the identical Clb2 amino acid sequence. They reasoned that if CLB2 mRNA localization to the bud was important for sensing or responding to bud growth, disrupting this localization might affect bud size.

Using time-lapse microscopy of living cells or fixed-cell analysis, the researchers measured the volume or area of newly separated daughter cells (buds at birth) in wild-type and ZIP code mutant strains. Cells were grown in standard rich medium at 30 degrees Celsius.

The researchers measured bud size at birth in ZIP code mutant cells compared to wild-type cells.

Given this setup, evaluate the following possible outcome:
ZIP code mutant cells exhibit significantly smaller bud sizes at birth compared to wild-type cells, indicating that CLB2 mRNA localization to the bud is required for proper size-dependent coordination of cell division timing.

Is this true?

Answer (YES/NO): NO